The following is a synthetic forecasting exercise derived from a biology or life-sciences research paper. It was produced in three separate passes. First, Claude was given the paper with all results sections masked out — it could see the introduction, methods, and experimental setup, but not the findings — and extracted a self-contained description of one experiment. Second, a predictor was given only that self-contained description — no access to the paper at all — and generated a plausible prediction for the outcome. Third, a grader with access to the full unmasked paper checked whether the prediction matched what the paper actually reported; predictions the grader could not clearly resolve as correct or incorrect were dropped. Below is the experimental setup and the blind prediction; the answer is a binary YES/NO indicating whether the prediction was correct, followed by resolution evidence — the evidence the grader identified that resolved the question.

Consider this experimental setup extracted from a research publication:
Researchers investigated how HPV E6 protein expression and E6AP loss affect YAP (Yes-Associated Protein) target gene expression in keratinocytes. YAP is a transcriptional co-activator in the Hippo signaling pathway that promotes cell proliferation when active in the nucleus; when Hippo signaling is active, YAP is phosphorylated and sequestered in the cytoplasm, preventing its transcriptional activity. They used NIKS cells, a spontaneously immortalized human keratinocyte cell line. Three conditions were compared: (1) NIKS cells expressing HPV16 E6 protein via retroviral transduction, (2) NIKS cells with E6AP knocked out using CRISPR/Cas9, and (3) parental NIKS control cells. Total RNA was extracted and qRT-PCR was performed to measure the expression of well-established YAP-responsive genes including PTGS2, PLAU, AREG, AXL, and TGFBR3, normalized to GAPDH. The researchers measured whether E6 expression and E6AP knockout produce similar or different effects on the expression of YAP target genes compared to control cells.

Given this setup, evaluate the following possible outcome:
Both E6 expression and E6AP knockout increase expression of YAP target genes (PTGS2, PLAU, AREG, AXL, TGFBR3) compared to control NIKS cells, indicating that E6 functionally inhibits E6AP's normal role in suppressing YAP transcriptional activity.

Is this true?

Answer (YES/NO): YES